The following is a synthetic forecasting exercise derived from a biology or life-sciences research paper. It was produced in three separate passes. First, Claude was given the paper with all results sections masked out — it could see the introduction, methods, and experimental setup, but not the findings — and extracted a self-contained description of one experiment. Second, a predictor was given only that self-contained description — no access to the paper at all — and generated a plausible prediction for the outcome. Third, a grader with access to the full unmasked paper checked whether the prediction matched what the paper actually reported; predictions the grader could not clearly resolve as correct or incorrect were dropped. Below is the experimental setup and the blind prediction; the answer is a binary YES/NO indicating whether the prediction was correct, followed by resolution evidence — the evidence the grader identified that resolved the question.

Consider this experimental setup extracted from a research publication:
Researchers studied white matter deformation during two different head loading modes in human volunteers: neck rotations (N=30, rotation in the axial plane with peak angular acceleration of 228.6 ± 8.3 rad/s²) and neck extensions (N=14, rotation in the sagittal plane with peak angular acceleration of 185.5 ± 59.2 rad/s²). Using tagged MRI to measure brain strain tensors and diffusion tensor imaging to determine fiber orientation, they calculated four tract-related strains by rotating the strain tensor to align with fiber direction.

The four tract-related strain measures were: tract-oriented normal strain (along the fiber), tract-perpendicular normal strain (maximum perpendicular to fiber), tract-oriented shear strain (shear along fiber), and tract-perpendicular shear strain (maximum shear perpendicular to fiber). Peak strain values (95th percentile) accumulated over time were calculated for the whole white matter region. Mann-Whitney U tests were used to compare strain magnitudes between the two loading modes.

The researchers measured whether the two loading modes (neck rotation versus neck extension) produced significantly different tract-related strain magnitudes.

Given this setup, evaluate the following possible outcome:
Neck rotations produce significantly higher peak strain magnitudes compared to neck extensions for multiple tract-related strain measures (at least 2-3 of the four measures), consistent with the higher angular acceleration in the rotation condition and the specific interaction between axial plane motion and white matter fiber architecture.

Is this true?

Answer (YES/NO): YES